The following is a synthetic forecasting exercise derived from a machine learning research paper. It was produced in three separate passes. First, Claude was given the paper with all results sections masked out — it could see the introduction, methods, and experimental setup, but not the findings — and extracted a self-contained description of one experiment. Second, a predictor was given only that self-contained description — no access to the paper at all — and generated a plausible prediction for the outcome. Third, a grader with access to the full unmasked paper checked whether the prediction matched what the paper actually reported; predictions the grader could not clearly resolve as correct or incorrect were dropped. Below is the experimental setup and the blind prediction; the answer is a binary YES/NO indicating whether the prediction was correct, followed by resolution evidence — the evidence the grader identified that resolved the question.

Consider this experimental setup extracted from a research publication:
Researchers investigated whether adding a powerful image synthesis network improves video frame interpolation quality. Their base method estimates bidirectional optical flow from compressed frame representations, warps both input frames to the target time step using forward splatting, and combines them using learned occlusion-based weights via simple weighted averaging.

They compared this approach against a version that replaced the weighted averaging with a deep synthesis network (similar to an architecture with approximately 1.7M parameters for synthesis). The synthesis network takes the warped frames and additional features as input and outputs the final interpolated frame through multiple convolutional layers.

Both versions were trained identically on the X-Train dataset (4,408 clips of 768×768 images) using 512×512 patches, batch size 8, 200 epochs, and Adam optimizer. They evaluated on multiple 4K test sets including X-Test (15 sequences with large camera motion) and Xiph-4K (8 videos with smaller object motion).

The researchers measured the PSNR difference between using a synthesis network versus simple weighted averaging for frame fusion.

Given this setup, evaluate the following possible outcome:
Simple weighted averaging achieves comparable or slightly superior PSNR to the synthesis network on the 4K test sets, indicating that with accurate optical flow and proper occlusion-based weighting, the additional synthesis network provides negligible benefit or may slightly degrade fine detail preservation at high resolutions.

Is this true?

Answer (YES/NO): NO